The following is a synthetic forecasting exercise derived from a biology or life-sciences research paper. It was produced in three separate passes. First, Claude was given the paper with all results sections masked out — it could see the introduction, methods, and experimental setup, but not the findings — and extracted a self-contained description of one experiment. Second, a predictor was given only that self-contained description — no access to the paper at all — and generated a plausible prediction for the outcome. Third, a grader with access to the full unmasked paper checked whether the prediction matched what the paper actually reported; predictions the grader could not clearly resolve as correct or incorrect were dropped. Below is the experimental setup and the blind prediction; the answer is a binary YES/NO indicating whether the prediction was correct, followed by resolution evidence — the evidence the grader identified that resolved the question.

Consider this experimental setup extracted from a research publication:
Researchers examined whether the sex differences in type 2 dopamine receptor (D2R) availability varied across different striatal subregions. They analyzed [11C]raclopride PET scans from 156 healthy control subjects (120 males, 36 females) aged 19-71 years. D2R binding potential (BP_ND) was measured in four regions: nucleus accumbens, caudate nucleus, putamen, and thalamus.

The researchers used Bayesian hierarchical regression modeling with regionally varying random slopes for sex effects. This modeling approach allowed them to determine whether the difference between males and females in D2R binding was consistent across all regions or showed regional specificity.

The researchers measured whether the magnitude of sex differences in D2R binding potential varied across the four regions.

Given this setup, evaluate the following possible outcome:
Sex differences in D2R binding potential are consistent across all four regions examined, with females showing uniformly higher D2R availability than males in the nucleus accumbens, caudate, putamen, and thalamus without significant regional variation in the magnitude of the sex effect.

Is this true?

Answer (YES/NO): NO